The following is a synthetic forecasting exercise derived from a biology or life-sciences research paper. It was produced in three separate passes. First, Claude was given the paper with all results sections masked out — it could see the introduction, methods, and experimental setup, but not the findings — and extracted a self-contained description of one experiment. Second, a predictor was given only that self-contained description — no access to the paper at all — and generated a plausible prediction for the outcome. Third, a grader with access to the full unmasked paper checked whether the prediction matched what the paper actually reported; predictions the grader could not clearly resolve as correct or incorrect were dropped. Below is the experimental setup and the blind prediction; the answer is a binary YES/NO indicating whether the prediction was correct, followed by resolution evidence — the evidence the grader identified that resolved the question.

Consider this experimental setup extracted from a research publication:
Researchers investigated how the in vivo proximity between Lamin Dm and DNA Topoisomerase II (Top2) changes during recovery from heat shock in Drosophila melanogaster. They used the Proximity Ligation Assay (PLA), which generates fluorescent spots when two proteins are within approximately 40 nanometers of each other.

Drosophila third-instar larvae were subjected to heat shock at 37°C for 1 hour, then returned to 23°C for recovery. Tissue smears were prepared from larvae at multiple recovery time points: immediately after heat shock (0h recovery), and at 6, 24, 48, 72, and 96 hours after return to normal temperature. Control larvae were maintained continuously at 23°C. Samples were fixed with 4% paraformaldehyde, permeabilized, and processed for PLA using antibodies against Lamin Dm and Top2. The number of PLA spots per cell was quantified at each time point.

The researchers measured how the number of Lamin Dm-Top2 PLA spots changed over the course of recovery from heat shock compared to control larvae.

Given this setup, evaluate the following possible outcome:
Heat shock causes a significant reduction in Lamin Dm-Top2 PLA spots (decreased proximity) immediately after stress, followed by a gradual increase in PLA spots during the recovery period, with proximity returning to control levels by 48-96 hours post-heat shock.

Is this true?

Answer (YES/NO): NO